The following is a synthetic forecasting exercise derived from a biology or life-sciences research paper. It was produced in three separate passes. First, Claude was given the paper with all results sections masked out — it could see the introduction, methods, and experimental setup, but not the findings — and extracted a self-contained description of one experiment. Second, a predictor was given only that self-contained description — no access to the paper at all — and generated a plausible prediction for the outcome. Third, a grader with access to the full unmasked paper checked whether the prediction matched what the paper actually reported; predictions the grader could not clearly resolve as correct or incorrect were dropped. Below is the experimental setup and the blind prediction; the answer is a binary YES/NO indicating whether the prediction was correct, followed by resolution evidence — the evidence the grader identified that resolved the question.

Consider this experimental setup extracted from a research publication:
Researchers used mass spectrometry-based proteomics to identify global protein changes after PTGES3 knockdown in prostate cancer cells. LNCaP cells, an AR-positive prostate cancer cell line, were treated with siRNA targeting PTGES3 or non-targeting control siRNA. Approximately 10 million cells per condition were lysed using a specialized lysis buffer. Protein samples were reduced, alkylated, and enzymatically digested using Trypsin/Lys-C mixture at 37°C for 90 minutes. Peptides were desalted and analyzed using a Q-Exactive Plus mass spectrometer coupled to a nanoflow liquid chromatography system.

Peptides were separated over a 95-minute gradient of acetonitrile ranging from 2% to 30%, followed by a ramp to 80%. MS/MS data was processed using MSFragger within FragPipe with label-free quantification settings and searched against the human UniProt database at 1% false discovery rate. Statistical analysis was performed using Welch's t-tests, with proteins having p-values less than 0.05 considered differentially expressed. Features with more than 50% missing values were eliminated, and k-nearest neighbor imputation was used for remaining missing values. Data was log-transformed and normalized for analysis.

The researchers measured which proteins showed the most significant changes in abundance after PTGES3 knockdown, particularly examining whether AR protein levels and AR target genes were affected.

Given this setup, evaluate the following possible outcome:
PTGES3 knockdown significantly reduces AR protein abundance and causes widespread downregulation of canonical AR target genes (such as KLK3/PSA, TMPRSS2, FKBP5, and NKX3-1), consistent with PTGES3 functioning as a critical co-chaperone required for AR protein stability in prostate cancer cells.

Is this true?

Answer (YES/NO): YES